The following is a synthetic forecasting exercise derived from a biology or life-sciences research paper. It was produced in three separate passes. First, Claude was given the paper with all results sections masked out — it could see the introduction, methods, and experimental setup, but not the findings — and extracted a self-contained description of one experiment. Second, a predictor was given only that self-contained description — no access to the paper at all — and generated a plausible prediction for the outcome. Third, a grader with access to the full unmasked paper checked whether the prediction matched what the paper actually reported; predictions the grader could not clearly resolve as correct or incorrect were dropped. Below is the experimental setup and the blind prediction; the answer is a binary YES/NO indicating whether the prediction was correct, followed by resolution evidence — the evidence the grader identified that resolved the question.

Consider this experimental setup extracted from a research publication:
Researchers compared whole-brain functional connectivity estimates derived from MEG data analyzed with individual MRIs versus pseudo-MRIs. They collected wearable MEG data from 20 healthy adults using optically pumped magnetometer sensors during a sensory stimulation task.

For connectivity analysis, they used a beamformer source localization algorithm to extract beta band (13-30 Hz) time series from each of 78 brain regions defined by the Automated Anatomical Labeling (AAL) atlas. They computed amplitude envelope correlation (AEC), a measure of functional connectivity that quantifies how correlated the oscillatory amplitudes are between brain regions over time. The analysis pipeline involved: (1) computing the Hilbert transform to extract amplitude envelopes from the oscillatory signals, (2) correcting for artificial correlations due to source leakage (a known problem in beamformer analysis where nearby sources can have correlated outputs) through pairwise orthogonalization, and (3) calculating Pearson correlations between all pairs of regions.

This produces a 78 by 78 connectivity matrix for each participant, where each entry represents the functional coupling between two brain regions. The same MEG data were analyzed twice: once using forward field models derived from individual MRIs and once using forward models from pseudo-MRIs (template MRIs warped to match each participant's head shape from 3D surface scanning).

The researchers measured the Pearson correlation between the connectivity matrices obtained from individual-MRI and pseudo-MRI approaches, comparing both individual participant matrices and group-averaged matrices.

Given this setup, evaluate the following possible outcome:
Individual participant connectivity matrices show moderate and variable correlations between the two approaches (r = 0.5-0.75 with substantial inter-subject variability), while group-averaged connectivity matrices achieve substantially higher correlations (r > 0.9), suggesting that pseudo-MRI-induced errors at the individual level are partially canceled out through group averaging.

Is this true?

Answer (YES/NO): NO